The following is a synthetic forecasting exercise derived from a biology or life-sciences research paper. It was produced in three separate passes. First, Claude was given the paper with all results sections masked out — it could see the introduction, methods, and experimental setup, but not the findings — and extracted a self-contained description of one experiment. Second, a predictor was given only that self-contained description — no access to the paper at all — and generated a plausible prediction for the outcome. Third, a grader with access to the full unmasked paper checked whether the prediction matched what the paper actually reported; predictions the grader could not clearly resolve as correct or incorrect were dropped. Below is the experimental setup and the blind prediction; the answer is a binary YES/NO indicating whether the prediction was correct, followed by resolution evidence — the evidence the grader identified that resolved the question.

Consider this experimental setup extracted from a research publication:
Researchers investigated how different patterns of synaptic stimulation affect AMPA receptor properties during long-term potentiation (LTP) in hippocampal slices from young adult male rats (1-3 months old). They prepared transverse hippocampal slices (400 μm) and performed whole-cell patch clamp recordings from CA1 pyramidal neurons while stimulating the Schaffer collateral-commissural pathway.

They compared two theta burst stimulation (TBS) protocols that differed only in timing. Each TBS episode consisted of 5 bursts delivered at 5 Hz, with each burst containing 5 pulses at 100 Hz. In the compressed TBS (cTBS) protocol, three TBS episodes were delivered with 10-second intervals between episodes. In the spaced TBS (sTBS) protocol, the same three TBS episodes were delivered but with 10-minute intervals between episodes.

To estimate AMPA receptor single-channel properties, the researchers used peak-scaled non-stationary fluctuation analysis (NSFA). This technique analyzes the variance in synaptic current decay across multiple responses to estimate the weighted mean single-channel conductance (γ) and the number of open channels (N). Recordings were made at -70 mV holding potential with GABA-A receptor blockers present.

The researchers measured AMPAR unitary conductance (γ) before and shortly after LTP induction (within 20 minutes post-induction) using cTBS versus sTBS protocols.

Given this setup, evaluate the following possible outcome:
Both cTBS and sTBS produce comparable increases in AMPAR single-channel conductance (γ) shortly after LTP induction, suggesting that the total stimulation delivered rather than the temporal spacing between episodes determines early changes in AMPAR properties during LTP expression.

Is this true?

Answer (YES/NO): NO